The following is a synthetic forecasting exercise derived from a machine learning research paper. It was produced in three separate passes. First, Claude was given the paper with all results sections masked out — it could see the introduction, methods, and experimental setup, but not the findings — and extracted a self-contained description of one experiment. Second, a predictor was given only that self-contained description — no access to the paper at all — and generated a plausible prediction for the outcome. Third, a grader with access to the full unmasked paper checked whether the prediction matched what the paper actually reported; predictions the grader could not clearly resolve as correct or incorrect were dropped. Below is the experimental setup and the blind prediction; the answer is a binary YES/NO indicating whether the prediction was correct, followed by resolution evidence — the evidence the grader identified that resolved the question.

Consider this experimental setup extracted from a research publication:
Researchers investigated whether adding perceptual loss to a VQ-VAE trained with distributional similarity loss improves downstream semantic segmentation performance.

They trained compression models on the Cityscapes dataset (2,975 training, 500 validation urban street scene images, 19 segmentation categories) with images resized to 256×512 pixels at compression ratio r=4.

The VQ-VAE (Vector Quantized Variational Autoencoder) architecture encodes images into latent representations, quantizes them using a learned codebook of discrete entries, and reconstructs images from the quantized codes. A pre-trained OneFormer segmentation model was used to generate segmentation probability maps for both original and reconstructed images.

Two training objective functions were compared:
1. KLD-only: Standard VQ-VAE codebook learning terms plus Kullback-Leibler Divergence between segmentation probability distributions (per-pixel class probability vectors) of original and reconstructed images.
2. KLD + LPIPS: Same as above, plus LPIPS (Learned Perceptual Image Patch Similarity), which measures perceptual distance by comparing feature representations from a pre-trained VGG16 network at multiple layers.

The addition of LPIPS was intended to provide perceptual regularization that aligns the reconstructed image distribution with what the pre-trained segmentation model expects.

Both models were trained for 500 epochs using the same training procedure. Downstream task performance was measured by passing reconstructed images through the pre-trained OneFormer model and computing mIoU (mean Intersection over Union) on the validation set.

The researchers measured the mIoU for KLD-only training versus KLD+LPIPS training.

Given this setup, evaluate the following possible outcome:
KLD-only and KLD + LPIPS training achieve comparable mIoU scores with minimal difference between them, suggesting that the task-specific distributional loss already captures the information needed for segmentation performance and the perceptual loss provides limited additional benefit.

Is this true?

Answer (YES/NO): NO